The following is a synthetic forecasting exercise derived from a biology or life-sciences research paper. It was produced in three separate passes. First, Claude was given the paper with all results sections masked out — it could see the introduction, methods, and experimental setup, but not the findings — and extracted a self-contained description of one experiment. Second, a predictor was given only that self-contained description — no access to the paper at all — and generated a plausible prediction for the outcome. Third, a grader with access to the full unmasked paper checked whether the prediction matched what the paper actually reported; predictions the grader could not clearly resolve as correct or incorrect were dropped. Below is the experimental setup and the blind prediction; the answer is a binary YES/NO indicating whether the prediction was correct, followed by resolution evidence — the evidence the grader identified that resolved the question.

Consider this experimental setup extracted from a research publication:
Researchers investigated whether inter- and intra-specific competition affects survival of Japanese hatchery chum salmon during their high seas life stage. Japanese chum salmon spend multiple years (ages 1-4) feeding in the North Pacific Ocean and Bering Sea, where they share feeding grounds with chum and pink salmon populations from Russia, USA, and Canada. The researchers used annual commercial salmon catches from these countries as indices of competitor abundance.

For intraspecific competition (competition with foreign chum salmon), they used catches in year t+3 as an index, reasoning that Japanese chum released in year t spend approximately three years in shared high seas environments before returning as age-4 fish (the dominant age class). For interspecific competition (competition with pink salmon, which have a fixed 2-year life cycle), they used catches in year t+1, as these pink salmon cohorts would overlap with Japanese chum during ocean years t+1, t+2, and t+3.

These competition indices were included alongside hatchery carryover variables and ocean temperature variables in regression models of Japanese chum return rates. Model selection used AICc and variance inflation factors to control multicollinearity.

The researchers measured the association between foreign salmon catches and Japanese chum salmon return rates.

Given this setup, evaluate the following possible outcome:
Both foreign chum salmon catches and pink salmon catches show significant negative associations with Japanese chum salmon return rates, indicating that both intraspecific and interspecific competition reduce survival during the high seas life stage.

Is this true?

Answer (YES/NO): YES